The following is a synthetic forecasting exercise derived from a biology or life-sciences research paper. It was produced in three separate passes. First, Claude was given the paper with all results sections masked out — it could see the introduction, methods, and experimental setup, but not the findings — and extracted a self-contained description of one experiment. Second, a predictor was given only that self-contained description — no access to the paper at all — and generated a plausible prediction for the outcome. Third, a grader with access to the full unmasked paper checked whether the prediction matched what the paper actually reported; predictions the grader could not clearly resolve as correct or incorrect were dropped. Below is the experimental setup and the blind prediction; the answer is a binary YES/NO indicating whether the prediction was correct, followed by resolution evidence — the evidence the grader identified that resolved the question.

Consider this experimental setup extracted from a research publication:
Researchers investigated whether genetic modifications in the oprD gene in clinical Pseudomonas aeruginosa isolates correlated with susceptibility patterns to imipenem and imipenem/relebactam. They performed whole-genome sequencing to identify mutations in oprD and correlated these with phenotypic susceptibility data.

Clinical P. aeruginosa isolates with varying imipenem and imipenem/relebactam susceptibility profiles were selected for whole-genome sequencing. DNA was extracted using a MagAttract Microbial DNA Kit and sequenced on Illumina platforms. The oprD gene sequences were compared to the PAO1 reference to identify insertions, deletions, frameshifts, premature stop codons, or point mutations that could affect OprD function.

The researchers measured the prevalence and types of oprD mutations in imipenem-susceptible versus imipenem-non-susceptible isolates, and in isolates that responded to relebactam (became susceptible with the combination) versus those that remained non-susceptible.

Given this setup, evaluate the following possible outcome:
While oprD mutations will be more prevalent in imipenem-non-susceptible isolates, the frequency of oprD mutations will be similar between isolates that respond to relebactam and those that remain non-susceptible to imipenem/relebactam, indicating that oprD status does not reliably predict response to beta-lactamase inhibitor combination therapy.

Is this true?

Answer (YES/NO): YES